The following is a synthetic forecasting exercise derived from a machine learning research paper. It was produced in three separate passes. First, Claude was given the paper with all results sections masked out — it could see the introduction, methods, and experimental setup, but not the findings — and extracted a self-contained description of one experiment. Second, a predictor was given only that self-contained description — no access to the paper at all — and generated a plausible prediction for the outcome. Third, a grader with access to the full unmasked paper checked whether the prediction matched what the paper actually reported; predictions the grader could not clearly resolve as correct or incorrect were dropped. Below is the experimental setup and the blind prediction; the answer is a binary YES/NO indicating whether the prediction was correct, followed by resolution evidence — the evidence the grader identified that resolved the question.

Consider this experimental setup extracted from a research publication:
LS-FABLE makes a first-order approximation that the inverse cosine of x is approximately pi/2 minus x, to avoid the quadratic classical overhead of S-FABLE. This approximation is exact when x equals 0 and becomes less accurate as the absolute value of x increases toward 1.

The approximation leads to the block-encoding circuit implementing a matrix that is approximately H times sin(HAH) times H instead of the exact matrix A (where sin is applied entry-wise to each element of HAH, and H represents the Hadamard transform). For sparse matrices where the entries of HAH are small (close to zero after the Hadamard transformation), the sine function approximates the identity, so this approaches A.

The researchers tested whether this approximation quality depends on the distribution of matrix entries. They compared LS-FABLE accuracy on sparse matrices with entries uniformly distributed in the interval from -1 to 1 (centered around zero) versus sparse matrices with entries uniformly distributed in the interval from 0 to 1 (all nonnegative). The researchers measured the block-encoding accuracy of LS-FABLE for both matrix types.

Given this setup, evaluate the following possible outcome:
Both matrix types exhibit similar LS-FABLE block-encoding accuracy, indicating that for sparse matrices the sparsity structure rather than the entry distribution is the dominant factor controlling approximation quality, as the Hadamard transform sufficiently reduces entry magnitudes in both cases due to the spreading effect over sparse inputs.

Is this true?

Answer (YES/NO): NO